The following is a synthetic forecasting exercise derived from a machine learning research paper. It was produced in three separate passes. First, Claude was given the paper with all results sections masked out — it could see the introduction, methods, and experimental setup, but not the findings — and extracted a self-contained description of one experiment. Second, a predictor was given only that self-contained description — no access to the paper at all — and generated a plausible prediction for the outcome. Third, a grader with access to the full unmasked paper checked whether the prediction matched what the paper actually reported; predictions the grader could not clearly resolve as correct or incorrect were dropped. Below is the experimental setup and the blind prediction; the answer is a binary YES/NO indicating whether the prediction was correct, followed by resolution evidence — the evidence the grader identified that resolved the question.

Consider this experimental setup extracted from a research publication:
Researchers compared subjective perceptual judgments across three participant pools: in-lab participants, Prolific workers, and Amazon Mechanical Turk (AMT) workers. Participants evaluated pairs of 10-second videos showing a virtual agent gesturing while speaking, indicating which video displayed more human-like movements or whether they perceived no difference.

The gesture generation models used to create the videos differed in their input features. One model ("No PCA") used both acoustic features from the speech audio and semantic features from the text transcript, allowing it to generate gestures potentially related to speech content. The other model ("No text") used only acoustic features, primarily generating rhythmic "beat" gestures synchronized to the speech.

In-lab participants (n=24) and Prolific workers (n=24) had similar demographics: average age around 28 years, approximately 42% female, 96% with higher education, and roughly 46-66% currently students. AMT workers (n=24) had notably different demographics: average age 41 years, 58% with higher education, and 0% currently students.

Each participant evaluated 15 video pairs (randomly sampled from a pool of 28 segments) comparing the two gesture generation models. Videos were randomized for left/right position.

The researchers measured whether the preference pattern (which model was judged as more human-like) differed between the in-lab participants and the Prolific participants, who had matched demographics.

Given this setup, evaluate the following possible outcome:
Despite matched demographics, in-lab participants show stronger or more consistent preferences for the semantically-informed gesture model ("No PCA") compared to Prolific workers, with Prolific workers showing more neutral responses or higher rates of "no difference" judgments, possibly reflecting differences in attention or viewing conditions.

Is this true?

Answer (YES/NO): NO